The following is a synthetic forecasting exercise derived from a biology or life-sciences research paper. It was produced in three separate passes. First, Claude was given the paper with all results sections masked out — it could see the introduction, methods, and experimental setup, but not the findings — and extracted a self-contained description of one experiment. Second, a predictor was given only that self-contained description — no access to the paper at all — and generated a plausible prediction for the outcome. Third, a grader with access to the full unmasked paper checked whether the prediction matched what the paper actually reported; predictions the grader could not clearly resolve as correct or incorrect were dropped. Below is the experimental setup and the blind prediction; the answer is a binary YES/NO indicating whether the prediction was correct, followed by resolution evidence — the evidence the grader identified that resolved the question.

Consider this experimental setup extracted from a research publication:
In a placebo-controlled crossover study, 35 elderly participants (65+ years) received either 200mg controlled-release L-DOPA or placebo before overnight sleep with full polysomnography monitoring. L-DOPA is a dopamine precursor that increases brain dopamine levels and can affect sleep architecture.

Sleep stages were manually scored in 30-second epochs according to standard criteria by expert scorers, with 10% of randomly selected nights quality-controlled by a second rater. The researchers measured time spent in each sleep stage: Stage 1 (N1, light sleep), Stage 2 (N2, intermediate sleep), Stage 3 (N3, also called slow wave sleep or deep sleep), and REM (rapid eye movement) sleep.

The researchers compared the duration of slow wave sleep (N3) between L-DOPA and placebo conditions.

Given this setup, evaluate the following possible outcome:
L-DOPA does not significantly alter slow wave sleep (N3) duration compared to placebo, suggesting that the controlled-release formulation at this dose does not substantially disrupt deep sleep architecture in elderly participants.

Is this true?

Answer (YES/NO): NO